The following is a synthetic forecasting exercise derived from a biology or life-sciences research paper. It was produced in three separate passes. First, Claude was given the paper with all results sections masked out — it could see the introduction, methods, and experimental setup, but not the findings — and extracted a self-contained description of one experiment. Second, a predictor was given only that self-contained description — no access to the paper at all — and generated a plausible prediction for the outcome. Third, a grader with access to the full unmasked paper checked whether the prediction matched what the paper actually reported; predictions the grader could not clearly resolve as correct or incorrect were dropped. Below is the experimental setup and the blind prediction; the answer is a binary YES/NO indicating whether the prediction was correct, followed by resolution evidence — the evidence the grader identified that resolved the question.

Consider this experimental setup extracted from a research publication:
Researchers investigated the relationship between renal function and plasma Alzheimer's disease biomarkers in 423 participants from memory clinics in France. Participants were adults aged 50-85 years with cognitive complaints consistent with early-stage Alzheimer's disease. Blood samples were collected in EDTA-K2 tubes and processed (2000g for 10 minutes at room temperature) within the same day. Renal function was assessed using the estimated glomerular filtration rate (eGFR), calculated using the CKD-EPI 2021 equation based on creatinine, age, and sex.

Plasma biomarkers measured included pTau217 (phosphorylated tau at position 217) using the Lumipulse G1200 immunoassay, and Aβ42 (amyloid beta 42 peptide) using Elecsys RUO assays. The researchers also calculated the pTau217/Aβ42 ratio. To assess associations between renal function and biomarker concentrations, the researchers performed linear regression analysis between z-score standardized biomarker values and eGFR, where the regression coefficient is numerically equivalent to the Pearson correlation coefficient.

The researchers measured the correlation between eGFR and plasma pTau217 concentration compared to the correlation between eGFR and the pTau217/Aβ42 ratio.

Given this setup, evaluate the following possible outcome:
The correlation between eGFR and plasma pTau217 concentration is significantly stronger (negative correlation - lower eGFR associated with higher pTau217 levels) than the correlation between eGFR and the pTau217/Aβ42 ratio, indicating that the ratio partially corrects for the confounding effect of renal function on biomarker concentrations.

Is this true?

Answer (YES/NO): YES